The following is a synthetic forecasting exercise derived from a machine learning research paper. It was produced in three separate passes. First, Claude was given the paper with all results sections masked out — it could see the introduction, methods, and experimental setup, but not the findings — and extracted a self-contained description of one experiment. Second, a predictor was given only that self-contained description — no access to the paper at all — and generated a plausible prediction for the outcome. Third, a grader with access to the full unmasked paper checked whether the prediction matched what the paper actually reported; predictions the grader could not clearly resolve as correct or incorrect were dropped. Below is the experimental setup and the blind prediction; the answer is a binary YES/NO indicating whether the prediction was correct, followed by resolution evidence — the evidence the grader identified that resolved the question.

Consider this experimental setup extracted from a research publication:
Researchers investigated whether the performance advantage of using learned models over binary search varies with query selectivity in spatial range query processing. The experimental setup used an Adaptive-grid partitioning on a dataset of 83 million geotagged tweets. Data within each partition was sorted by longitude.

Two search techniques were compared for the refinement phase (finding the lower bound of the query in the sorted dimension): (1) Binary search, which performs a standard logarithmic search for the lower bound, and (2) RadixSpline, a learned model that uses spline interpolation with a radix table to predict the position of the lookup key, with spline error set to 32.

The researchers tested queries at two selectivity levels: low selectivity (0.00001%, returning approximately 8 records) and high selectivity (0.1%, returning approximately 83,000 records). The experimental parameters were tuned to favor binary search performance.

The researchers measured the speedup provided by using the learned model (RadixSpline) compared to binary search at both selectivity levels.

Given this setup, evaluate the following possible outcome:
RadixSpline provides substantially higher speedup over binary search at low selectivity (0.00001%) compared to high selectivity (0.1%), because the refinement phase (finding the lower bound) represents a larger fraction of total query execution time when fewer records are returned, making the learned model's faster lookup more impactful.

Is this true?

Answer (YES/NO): YES